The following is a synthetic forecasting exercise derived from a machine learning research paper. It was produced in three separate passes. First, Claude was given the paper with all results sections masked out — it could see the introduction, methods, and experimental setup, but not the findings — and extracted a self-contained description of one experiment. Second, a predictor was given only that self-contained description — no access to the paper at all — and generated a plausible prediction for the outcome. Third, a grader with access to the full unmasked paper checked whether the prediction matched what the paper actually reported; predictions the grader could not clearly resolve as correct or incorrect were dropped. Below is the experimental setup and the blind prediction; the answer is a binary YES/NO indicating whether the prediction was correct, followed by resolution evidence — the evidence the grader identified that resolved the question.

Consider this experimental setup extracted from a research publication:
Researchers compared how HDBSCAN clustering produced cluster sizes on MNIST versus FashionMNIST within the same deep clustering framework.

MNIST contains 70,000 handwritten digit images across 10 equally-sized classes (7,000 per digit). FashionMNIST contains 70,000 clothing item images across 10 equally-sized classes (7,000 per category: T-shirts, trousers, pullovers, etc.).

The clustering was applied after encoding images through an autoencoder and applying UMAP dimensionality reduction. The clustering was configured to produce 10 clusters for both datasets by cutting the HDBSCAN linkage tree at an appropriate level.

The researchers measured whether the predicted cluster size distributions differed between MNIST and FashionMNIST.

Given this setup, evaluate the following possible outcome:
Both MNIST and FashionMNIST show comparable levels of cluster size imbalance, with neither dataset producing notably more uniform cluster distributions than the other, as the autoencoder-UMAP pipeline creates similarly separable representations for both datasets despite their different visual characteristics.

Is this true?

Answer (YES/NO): NO